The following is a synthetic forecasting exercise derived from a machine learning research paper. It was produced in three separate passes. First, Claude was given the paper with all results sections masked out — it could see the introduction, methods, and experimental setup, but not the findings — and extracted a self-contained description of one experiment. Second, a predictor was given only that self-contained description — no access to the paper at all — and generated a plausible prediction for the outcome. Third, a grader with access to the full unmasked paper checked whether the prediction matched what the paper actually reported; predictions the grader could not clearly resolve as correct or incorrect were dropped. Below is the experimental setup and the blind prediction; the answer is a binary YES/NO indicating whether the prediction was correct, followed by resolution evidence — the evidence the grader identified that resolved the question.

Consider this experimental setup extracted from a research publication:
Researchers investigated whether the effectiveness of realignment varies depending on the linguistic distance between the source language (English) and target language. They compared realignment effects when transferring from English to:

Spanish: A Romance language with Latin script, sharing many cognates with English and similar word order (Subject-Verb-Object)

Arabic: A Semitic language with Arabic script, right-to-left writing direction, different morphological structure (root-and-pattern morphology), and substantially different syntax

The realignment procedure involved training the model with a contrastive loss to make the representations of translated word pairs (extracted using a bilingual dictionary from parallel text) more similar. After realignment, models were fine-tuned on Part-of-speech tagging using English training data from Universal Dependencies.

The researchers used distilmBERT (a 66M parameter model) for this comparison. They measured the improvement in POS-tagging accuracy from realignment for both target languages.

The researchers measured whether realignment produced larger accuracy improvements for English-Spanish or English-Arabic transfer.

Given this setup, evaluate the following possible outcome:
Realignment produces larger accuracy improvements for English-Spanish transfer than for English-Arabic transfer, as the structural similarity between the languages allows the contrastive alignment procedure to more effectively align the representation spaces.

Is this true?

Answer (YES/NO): NO